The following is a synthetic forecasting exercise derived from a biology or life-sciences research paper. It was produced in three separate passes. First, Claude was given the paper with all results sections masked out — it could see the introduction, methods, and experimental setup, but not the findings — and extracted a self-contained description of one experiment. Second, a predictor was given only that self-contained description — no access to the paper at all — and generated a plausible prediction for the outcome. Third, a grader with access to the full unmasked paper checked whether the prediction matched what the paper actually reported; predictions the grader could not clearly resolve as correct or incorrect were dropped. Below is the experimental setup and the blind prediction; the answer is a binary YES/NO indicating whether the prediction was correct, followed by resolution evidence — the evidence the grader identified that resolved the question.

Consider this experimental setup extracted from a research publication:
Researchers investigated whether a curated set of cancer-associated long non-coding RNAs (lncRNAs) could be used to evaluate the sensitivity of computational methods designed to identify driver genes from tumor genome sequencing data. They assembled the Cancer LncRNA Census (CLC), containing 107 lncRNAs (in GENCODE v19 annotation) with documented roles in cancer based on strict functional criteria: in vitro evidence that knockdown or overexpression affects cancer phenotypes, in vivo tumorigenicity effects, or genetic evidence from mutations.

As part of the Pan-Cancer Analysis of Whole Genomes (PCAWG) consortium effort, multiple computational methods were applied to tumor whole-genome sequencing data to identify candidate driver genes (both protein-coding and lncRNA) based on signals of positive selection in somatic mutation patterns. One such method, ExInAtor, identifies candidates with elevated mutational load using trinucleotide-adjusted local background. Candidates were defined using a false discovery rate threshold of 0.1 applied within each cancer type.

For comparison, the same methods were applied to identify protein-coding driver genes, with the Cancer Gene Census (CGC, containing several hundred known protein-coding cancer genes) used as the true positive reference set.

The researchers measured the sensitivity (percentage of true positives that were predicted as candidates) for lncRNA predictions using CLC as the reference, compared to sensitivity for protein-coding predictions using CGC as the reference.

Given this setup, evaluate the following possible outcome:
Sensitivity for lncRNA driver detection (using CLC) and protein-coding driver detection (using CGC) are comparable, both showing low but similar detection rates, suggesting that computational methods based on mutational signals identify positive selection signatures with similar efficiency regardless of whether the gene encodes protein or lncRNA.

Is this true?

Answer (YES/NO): NO